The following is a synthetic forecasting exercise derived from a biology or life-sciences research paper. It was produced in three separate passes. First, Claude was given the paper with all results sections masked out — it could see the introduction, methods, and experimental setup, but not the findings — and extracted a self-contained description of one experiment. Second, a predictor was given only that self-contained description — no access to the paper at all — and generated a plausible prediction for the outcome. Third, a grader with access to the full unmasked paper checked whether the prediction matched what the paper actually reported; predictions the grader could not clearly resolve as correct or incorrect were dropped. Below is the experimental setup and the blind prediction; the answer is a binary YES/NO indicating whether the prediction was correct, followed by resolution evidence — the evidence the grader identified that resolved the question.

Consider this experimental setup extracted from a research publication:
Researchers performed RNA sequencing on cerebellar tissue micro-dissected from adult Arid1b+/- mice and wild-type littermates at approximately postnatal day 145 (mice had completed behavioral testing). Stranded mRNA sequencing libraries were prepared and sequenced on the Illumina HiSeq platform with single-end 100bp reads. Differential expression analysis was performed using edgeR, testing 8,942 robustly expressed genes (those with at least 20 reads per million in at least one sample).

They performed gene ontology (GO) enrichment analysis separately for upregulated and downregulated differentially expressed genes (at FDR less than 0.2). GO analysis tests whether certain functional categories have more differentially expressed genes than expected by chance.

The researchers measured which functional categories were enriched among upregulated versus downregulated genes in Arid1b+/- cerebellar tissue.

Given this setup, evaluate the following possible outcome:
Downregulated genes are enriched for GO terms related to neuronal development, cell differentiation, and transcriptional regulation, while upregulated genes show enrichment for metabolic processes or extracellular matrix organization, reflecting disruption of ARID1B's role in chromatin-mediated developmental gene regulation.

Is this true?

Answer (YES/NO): NO